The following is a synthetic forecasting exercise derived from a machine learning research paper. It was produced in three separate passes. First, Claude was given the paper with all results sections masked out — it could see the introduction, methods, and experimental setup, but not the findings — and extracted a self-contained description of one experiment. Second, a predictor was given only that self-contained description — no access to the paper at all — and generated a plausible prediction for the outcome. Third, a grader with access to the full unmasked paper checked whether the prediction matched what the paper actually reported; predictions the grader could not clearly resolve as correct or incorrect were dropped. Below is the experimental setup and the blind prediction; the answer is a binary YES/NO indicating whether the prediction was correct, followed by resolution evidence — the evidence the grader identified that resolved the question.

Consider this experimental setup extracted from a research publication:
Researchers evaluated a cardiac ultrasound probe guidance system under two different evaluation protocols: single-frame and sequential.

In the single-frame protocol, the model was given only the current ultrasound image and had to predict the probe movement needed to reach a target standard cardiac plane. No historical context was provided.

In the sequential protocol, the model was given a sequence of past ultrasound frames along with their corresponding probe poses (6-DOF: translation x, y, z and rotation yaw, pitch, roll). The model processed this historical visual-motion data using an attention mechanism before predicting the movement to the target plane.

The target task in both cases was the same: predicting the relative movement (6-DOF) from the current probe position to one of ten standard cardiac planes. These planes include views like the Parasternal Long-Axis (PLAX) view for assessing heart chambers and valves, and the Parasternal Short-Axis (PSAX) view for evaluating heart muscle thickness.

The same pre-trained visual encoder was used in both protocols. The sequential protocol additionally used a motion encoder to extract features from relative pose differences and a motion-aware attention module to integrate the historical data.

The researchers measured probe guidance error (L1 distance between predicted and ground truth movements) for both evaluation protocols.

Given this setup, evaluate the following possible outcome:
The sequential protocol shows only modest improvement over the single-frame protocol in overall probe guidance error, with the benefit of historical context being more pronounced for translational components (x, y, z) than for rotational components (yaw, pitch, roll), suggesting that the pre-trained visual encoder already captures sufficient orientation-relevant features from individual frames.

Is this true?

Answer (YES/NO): NO